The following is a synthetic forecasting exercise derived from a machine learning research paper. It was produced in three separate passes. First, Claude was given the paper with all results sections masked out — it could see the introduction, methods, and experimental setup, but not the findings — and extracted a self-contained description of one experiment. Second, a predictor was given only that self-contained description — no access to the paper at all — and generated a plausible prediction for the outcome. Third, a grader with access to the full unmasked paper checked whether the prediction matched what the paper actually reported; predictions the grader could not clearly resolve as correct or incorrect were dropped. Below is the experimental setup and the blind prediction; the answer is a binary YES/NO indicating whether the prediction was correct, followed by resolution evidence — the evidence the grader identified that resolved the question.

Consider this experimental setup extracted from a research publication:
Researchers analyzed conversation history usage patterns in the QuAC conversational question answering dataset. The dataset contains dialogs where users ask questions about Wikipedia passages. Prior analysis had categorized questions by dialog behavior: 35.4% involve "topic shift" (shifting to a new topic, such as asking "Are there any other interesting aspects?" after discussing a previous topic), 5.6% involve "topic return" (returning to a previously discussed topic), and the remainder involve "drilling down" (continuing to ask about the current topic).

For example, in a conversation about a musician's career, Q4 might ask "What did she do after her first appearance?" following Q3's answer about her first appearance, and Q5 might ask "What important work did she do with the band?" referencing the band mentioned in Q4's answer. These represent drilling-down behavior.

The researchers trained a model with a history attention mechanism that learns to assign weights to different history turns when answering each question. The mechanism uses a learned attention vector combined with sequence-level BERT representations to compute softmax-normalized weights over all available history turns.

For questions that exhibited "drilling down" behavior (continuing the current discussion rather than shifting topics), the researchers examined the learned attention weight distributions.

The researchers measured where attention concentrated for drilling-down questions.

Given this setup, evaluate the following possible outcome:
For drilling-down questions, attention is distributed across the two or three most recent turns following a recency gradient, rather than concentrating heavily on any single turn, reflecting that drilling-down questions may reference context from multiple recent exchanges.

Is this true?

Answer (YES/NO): NO